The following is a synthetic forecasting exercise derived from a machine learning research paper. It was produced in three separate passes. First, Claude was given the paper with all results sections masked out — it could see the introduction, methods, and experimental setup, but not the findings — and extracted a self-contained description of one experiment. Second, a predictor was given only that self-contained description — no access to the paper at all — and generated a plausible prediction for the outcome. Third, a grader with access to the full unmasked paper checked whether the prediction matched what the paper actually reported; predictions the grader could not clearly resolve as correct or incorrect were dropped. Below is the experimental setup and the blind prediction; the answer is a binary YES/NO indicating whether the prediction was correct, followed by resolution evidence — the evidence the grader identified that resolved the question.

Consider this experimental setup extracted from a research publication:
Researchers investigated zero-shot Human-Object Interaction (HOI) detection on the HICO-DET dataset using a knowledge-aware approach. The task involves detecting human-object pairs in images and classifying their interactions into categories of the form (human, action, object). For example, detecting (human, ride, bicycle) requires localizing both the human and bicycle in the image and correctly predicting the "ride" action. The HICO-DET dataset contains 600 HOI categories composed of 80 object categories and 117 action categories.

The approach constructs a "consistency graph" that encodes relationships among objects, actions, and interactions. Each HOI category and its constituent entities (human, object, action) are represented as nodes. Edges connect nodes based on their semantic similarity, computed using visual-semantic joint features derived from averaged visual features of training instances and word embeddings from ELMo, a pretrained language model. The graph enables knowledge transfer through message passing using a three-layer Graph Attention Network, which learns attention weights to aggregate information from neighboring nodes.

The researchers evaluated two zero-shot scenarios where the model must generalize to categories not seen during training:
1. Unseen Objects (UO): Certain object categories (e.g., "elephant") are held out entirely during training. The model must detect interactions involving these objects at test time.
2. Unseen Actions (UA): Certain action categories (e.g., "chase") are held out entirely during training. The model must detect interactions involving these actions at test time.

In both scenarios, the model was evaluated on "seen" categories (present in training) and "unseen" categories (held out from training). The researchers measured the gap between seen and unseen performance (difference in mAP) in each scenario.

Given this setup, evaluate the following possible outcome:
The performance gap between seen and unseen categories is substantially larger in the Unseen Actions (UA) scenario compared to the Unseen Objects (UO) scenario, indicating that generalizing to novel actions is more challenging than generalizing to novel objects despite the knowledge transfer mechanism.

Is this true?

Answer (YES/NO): YES